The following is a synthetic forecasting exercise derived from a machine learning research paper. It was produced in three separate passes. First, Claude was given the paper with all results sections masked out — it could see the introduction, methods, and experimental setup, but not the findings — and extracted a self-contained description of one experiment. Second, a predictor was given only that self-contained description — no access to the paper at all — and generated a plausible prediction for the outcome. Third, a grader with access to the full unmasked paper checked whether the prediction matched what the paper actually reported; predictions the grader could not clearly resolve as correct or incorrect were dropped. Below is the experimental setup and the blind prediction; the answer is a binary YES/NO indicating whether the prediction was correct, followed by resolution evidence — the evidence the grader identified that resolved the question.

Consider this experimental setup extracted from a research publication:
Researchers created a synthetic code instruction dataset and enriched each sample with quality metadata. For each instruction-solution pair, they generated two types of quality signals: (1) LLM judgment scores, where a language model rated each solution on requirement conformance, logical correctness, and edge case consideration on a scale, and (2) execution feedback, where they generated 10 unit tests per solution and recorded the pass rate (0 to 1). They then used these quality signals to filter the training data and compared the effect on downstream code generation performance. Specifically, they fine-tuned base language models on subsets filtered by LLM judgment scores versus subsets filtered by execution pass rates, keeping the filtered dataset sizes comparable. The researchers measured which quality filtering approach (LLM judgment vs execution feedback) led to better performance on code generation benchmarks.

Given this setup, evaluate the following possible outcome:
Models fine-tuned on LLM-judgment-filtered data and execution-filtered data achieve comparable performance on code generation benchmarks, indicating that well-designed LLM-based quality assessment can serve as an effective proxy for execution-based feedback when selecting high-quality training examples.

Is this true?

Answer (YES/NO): NO